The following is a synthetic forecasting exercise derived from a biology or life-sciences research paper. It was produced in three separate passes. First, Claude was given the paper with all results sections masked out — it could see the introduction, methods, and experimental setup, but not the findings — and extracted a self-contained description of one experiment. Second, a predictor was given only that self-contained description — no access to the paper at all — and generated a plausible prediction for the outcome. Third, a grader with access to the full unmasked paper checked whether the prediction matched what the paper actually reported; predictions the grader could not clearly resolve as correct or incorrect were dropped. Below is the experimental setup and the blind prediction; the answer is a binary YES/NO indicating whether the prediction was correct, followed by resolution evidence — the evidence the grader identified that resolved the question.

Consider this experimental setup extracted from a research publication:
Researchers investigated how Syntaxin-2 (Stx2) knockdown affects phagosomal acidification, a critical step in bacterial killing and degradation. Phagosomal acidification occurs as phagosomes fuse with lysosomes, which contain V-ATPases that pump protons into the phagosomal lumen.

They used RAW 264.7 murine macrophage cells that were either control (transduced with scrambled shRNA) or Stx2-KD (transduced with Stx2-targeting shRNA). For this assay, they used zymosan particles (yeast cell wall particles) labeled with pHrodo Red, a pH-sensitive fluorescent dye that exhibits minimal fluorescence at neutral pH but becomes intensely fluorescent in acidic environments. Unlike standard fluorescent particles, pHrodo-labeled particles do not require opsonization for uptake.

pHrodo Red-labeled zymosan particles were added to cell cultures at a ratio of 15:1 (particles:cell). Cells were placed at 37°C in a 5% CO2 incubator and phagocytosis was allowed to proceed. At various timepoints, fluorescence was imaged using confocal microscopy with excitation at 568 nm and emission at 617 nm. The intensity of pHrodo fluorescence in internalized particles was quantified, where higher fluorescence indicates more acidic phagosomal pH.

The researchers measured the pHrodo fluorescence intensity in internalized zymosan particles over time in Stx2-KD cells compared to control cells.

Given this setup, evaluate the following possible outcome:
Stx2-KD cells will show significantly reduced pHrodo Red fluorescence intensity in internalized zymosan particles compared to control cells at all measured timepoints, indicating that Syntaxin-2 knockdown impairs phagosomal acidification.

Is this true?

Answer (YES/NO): YES